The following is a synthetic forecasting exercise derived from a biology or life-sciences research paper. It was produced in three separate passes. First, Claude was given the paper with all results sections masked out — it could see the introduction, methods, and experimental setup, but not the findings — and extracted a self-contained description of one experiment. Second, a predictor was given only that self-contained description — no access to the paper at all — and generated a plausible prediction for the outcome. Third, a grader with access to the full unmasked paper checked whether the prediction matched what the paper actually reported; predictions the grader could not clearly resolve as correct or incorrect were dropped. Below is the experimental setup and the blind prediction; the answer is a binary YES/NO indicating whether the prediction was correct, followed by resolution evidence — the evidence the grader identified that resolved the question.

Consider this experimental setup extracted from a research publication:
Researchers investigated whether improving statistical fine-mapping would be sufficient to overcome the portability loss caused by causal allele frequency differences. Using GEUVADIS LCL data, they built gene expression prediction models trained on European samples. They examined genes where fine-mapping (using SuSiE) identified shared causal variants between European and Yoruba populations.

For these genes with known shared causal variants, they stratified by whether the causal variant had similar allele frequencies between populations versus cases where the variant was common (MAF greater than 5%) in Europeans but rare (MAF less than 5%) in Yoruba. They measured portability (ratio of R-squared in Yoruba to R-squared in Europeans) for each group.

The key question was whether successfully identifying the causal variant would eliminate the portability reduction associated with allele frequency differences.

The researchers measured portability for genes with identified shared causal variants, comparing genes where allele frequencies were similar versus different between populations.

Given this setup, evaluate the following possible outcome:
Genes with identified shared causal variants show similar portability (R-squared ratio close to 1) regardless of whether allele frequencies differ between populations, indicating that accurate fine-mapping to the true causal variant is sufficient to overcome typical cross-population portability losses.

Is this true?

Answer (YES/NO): NO